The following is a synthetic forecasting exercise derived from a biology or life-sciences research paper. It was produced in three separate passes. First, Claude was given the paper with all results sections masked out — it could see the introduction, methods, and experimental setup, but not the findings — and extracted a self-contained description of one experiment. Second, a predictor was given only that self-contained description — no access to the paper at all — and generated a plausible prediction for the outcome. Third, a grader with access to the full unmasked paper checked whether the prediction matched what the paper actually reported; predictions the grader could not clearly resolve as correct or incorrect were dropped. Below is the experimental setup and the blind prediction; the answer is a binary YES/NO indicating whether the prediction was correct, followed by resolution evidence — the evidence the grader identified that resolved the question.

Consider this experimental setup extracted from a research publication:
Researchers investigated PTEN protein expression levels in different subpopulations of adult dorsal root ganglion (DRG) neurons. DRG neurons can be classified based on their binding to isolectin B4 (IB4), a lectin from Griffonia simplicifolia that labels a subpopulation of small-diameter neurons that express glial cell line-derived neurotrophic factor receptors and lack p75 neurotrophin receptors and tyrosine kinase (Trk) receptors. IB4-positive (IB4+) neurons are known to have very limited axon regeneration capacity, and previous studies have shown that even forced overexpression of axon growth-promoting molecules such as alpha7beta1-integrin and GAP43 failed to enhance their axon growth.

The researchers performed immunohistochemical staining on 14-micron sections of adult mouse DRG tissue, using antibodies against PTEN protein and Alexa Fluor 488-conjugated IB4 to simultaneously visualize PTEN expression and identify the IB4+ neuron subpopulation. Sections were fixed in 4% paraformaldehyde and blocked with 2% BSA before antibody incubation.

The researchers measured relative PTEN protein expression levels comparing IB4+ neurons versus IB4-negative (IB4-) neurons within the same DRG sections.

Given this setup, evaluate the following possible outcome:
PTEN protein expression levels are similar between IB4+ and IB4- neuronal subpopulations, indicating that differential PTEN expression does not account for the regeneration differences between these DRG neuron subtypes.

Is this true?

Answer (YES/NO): NO